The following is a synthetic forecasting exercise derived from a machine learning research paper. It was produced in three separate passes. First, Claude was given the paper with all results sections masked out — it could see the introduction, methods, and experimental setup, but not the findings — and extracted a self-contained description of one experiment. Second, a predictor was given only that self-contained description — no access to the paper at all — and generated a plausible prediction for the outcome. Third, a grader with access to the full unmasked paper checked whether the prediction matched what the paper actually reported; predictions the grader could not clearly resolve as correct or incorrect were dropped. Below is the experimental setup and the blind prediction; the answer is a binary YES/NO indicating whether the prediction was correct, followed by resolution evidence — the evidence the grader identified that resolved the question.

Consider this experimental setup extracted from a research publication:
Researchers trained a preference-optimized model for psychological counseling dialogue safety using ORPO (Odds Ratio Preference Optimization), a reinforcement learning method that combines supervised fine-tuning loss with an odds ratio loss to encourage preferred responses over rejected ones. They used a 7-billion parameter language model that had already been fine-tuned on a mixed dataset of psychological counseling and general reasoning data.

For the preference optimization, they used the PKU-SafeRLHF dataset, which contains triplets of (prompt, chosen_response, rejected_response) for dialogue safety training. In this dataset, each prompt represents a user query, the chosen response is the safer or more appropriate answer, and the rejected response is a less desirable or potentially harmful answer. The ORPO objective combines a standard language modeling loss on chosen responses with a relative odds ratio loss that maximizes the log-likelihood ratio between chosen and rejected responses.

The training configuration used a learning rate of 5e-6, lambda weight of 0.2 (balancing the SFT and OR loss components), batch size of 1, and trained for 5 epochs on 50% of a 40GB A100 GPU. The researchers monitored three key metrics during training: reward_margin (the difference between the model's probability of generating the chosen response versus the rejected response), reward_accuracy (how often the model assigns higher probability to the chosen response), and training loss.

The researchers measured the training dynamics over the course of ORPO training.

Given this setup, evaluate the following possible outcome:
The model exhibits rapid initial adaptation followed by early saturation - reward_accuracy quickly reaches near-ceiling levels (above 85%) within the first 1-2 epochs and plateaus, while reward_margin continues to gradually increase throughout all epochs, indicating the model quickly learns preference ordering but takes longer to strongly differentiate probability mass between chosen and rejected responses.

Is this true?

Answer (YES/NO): NO